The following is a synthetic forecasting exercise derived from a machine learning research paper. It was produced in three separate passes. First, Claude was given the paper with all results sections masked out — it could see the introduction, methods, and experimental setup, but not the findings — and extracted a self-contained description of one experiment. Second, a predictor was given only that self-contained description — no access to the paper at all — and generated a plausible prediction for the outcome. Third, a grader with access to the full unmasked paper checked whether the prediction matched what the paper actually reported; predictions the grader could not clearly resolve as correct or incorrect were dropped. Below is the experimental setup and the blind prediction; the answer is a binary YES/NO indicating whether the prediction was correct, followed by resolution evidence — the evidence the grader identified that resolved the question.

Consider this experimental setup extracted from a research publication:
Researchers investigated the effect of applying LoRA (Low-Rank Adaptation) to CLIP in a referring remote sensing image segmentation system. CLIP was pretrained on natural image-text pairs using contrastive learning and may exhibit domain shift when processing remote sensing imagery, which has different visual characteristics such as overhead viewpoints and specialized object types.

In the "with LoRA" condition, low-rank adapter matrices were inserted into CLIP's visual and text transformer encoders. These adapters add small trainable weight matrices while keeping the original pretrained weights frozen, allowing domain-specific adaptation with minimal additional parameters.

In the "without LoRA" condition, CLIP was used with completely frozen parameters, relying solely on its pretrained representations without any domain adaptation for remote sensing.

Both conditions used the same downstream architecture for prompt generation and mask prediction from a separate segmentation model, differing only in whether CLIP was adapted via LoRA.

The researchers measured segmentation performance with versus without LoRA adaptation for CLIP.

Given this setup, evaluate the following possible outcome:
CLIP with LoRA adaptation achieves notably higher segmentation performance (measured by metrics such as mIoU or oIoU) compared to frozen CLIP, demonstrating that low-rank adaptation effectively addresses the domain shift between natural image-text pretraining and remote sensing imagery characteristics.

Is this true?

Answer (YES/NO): YES